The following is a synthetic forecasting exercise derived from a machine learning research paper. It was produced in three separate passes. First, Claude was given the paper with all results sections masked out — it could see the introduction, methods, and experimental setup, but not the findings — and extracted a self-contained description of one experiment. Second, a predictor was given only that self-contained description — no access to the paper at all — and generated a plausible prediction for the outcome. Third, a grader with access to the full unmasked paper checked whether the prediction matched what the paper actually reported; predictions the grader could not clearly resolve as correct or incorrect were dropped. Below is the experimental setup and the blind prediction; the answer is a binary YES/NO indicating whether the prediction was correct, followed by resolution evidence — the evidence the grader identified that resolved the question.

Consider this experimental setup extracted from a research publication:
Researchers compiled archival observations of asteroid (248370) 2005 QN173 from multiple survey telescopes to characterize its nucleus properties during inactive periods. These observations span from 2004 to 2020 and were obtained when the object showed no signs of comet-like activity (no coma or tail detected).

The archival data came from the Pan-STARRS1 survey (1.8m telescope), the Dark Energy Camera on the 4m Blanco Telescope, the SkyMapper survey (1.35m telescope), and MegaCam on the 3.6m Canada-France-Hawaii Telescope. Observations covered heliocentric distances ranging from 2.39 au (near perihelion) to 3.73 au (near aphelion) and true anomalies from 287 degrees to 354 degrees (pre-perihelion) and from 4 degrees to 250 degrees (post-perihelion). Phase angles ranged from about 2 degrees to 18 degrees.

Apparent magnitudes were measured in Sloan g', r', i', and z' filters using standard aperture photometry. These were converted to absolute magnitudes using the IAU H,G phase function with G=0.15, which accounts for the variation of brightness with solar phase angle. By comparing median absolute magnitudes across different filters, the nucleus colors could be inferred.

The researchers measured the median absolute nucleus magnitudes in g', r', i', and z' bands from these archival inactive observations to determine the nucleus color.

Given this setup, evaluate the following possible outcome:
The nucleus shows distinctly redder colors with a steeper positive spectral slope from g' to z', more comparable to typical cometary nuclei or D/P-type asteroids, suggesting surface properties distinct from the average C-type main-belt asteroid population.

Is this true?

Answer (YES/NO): NO